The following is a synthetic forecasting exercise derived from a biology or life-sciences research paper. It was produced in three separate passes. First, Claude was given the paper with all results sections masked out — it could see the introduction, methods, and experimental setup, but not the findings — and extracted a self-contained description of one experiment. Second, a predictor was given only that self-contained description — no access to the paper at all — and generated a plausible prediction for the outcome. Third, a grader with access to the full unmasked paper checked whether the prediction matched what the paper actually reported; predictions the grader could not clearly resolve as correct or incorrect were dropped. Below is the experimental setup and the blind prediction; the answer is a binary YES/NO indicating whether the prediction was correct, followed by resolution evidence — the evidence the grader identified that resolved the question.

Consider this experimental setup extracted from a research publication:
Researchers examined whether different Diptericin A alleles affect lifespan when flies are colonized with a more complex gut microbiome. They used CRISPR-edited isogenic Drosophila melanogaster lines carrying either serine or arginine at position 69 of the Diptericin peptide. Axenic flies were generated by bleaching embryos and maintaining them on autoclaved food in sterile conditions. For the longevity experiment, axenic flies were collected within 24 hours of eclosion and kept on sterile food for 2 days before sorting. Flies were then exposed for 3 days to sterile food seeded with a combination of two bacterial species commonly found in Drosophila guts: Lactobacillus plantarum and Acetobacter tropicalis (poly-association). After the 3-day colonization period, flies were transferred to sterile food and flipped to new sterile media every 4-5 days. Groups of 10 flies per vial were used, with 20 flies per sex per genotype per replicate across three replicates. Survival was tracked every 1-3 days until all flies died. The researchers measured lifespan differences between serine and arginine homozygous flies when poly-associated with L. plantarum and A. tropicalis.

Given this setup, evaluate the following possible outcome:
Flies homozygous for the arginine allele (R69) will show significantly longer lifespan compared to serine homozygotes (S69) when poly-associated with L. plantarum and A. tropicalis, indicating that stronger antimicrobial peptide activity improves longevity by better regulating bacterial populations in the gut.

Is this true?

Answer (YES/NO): NO